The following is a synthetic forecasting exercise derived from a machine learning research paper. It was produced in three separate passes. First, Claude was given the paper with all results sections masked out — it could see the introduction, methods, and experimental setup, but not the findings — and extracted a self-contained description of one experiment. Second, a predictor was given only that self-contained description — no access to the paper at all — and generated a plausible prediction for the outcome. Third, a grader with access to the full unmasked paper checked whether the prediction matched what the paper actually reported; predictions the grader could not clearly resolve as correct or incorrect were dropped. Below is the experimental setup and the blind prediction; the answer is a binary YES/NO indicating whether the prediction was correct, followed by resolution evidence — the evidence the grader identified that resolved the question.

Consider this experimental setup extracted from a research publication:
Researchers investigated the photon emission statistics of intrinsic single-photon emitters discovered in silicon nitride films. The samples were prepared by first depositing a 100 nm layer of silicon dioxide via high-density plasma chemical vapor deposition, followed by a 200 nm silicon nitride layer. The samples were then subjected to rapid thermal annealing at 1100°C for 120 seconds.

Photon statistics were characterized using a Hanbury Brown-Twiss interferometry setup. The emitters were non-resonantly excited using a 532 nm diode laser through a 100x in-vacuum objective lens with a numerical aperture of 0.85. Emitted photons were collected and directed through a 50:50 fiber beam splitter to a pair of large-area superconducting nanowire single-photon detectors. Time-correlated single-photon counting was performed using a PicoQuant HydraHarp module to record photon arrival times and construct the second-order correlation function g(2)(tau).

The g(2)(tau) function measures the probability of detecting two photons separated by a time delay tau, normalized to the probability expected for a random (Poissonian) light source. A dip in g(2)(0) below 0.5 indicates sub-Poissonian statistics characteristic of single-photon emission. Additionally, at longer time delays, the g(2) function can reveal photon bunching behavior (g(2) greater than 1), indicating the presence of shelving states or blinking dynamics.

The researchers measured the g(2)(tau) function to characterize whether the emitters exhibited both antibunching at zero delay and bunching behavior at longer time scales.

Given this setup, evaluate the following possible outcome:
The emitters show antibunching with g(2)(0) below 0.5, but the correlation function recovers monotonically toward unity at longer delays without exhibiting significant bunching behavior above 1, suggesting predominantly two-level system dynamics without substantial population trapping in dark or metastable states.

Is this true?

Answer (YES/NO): YES